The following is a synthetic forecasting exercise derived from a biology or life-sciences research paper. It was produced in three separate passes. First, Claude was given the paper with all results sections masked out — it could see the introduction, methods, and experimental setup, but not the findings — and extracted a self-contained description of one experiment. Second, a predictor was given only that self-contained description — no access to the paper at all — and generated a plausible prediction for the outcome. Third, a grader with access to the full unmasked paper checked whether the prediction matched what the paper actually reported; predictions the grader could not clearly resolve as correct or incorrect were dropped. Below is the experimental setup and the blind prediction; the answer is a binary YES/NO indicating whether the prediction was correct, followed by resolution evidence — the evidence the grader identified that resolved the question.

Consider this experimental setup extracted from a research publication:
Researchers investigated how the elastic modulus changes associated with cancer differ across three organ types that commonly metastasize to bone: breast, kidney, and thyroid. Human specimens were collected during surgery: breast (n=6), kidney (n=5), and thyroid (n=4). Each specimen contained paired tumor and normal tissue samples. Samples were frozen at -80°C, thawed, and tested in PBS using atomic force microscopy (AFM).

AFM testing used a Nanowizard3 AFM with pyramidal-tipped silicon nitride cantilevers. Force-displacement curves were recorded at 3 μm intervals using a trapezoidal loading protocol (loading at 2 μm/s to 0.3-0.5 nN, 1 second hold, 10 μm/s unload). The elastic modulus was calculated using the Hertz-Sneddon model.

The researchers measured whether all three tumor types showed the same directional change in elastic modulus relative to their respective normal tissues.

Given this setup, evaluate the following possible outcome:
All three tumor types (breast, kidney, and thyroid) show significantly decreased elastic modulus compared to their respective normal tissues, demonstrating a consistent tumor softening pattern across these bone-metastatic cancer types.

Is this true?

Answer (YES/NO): NO